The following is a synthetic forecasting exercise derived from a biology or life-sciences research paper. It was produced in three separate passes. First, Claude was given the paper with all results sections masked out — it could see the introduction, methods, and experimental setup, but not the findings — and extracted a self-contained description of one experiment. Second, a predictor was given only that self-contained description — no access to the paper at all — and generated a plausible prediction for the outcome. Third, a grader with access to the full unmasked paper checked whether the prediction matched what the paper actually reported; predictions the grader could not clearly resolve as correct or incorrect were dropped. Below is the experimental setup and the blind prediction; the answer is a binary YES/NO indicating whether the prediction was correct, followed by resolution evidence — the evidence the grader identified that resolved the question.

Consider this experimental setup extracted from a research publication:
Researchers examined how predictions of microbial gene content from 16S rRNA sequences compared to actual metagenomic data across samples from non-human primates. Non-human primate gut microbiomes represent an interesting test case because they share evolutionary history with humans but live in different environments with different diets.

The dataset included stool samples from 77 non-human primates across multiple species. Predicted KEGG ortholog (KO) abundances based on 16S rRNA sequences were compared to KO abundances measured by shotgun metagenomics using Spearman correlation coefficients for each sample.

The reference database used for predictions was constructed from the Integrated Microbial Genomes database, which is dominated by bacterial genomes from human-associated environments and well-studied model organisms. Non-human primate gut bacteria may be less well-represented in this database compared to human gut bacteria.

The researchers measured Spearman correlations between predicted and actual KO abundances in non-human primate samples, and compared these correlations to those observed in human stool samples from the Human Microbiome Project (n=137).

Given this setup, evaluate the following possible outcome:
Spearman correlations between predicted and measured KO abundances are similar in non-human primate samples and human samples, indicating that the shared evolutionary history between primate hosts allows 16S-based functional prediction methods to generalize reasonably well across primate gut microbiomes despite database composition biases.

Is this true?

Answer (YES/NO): NO